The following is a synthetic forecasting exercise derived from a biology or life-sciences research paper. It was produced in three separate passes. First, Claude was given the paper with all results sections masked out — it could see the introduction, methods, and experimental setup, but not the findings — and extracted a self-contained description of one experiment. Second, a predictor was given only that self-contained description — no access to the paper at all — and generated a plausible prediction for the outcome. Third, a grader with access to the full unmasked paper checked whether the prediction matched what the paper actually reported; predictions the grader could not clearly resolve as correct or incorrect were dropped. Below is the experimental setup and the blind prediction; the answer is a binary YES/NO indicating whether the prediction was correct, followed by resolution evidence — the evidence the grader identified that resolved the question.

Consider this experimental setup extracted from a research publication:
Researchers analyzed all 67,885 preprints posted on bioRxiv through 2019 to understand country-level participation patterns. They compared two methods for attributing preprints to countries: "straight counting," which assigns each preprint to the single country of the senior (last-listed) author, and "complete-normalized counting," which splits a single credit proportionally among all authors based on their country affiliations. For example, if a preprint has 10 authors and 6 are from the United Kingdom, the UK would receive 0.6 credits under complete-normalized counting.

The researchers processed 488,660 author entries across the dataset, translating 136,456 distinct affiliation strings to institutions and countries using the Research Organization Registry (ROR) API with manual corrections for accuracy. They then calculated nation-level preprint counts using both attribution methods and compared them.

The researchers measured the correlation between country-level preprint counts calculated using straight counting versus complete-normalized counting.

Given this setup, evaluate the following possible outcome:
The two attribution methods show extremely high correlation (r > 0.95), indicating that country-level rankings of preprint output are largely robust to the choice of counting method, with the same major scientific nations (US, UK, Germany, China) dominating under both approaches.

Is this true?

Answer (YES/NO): YES